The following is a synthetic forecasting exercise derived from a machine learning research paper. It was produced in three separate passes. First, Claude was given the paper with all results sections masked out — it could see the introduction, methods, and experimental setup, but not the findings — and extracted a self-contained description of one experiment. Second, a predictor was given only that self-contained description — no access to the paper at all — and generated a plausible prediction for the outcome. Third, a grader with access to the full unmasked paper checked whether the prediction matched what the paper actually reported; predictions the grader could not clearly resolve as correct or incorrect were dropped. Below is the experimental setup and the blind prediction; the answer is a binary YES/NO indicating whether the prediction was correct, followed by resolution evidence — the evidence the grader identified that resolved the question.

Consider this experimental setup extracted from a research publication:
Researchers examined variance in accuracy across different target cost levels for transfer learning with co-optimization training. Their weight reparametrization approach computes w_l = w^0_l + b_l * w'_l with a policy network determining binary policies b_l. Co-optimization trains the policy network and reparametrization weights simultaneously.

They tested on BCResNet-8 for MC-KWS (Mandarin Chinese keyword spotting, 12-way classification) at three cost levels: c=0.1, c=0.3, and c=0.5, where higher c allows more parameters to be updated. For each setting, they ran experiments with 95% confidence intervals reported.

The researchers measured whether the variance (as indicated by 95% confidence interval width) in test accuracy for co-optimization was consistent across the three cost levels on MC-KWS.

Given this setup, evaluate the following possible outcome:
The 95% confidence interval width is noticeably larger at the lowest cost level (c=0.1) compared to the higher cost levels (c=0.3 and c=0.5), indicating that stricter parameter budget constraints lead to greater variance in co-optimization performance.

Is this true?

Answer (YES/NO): YES